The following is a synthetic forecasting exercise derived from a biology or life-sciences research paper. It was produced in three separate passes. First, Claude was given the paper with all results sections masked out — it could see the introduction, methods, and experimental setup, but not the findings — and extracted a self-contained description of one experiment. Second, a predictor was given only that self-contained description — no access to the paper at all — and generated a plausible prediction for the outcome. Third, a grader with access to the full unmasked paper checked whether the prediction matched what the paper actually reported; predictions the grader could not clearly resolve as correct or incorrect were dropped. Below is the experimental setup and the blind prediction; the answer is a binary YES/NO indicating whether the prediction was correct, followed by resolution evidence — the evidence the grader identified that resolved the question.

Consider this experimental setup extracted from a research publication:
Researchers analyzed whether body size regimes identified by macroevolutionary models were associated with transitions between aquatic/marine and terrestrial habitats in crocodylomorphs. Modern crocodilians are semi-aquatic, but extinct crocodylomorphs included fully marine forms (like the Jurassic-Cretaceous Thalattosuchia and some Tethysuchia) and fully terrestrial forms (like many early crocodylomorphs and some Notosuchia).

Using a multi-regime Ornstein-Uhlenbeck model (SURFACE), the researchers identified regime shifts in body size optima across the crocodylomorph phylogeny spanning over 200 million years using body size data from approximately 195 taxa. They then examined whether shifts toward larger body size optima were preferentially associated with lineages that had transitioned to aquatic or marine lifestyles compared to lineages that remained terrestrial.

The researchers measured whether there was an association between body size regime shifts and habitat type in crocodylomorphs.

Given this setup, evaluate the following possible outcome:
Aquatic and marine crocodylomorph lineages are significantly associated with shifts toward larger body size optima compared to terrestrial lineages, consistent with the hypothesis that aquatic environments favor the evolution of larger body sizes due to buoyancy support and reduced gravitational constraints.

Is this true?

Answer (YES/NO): NO